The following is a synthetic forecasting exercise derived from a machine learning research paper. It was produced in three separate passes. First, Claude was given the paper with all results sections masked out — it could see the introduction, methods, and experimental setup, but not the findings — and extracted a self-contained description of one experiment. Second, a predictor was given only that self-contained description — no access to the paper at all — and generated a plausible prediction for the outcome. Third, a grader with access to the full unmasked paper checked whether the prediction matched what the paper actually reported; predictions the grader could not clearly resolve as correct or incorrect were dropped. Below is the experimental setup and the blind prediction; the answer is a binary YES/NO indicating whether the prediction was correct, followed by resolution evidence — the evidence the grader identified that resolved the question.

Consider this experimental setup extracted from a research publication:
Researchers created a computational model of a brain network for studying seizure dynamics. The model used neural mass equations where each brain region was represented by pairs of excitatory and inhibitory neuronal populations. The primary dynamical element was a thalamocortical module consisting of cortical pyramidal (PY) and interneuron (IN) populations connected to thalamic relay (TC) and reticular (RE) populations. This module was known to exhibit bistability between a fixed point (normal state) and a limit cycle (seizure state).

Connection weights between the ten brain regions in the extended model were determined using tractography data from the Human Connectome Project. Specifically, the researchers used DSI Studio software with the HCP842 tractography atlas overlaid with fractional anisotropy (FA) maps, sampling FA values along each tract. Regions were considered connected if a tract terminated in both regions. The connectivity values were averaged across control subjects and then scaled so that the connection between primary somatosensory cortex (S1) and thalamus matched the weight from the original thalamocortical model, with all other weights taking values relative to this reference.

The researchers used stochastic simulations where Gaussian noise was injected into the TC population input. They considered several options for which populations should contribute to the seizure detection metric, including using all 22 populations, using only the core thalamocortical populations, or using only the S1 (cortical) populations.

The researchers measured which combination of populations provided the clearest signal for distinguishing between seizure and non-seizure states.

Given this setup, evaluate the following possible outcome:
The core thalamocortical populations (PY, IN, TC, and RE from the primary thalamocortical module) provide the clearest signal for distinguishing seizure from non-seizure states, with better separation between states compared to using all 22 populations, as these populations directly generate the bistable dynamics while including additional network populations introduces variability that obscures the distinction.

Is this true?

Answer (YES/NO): NO